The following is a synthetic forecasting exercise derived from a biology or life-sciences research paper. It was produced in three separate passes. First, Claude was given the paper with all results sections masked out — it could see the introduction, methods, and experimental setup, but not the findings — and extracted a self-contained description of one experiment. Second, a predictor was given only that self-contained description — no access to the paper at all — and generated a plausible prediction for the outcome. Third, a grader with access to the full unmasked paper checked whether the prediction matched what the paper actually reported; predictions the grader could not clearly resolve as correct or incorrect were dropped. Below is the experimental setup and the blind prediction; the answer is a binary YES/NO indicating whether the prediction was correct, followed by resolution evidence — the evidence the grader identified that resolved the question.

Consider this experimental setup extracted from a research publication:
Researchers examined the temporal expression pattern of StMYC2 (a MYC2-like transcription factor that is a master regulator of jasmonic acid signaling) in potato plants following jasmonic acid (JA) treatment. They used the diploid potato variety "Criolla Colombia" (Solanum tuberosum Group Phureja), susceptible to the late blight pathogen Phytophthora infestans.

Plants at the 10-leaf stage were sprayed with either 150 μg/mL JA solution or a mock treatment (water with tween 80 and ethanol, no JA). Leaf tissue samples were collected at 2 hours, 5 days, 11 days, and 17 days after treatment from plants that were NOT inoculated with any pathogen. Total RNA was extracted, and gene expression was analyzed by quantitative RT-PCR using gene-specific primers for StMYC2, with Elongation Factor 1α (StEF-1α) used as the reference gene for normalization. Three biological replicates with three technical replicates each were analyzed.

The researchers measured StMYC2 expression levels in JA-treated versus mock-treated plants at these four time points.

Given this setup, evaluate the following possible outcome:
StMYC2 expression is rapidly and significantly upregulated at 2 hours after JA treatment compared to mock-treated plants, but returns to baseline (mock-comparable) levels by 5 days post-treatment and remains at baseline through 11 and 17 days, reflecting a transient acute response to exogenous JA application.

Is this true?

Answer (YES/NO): NO